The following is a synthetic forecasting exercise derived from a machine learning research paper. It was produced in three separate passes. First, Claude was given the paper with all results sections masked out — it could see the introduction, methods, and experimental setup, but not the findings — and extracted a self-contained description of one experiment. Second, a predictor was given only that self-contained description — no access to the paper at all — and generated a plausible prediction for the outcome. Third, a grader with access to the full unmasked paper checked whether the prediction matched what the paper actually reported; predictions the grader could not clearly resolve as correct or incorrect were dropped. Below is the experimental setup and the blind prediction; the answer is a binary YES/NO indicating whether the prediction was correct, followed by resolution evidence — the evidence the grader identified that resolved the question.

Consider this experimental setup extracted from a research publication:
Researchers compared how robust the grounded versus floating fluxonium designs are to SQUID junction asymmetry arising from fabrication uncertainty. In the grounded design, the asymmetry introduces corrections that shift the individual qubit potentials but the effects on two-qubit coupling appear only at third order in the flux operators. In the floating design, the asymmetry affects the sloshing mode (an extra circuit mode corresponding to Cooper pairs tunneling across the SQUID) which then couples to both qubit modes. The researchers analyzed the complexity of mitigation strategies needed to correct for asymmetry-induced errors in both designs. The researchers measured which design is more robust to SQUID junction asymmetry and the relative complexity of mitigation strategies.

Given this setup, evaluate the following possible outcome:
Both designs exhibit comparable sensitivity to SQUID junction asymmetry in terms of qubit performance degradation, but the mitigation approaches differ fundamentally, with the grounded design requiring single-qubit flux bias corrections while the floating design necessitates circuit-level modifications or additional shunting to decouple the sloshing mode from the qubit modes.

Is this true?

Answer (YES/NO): NO